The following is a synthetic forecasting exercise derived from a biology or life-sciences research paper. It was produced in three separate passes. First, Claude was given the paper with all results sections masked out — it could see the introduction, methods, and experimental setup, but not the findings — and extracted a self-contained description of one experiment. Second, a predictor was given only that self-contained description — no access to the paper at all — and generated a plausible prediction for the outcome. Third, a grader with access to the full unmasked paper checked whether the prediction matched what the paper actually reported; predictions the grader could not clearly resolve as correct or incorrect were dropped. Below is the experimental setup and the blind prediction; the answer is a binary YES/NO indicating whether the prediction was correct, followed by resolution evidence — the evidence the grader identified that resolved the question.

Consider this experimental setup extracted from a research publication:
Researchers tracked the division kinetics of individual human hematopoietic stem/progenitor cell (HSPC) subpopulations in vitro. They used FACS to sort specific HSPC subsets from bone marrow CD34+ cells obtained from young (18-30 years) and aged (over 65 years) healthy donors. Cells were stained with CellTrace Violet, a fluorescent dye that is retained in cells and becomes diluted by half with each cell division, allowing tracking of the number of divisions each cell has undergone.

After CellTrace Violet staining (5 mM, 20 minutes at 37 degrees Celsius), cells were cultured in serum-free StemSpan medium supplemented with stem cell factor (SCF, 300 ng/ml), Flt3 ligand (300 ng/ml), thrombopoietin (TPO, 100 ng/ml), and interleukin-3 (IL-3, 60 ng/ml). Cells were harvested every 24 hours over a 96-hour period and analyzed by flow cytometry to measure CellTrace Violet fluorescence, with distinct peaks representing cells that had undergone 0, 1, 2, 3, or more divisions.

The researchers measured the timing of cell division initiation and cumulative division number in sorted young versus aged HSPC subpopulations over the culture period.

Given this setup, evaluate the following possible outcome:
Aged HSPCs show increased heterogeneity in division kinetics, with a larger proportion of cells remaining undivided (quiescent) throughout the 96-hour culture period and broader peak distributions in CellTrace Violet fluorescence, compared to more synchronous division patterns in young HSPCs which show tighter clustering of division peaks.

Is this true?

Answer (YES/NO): NO